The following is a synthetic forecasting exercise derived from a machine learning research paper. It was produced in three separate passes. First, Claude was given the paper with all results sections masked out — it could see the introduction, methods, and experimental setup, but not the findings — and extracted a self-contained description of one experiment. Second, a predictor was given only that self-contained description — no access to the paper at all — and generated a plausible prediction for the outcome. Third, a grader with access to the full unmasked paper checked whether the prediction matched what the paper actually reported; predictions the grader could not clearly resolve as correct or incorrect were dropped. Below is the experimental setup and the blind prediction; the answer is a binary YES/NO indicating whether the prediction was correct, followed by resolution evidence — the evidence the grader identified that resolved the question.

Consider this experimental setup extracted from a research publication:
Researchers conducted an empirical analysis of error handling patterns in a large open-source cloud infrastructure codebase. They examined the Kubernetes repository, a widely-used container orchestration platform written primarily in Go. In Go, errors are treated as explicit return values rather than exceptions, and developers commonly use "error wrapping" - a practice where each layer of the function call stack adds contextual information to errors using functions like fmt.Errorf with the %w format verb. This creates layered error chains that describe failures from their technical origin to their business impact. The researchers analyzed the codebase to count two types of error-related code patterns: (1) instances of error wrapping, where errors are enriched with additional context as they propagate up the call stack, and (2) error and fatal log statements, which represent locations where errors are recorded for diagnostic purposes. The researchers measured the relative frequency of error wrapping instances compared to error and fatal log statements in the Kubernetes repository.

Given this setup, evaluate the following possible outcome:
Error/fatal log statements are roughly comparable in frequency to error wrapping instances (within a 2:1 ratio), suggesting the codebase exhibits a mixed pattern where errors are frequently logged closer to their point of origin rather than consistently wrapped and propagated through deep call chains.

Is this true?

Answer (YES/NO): NO